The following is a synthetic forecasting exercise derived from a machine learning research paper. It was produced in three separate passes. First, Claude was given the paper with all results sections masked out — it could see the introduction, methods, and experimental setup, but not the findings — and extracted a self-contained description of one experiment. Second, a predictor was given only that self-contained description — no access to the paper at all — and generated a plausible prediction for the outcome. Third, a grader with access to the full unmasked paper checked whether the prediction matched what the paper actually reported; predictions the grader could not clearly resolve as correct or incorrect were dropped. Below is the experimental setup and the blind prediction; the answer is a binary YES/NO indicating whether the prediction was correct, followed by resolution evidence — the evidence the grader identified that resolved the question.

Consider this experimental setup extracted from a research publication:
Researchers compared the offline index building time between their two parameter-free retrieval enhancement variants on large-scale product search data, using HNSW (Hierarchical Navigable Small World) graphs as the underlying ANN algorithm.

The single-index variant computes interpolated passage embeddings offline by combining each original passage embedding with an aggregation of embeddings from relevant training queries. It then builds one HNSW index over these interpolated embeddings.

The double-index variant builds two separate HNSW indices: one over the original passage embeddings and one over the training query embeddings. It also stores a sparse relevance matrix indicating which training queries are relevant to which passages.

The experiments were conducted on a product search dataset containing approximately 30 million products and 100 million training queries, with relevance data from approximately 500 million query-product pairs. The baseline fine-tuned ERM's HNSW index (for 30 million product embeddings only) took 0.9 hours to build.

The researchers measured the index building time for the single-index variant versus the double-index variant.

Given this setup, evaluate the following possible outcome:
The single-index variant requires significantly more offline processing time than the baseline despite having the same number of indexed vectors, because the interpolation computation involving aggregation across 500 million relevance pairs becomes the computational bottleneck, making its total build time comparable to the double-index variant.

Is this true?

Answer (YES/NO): NO